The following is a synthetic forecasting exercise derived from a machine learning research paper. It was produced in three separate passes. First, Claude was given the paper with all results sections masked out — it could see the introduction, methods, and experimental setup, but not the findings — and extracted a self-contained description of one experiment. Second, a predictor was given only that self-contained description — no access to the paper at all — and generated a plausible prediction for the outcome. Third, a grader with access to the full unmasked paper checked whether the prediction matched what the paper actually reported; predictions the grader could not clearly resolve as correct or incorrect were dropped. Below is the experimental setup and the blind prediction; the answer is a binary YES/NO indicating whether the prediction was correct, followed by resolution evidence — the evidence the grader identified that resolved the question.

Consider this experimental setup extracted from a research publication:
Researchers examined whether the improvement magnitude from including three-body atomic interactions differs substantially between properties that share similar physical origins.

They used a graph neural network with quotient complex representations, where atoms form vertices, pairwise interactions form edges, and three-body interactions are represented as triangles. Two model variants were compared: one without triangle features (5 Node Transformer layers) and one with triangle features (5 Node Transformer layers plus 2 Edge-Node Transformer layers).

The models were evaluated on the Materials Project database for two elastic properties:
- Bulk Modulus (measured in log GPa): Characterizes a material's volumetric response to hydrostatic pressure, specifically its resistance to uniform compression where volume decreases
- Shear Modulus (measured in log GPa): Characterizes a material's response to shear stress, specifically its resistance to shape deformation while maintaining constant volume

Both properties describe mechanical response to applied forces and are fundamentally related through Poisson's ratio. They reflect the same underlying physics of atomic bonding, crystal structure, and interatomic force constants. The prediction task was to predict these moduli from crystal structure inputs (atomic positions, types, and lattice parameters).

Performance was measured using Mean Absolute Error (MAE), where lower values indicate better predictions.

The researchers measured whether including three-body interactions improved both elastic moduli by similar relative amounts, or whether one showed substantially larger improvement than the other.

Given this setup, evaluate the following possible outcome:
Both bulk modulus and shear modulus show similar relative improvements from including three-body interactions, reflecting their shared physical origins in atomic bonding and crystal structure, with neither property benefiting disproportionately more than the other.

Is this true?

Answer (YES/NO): YES